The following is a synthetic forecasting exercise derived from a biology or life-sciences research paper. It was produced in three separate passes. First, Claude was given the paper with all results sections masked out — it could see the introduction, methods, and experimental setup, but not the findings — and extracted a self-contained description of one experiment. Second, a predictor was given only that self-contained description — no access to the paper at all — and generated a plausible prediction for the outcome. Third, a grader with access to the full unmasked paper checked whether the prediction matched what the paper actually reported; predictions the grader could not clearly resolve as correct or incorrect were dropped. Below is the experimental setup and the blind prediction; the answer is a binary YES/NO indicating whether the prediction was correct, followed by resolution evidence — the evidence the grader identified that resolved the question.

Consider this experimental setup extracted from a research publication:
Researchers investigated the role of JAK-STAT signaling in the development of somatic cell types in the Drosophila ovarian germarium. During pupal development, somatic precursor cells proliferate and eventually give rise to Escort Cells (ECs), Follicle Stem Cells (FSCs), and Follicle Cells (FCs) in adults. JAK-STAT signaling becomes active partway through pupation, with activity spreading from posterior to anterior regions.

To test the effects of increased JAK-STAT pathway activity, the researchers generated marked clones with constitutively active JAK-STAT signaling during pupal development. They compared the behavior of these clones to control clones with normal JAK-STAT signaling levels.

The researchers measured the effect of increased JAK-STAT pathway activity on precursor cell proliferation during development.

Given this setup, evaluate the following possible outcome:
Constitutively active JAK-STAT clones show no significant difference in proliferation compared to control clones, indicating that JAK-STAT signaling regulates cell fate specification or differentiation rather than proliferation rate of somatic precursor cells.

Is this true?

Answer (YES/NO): NO